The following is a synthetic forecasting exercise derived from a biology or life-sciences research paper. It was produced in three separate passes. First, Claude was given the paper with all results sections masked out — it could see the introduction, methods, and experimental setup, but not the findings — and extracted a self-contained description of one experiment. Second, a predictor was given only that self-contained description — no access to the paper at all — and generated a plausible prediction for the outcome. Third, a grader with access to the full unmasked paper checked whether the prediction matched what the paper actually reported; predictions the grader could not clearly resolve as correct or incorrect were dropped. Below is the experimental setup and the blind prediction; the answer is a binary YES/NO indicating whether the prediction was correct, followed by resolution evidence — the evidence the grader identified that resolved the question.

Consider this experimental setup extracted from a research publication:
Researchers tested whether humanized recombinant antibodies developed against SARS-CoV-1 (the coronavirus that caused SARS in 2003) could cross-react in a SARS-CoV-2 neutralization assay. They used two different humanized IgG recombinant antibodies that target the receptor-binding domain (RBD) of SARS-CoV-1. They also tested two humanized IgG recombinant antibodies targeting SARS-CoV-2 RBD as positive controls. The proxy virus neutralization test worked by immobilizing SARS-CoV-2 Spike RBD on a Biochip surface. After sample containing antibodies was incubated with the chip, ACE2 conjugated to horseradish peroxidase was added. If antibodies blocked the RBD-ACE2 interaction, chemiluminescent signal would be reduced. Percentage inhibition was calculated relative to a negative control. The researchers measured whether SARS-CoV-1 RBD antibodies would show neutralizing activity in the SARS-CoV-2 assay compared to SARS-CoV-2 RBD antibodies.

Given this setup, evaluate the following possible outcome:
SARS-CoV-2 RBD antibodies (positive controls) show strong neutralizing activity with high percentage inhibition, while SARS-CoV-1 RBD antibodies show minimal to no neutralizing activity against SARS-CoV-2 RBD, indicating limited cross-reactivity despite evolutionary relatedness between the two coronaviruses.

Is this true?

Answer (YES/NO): NO